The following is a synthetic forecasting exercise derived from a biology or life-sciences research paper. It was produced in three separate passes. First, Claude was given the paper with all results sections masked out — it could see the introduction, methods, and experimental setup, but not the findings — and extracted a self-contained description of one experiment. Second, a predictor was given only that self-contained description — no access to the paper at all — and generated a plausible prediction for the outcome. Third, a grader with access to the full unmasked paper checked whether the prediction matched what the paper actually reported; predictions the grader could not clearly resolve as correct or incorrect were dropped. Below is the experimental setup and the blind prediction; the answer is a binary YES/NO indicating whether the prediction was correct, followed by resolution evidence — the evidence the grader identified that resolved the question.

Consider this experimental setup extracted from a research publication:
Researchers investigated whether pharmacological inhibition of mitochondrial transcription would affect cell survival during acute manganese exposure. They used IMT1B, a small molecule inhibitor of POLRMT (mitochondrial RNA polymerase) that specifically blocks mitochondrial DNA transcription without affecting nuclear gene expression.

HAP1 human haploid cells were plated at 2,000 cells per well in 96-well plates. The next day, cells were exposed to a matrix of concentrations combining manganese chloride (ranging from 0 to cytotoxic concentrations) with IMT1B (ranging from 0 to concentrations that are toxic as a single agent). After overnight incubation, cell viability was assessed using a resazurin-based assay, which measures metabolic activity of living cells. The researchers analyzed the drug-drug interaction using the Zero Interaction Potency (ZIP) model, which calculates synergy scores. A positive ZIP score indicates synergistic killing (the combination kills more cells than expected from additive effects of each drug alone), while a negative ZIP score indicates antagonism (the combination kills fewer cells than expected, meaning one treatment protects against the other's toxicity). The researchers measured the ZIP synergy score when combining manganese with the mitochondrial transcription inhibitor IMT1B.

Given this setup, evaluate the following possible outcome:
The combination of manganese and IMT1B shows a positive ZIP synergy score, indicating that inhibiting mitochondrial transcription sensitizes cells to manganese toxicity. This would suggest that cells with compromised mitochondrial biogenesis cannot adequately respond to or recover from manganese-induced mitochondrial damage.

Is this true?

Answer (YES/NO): NO